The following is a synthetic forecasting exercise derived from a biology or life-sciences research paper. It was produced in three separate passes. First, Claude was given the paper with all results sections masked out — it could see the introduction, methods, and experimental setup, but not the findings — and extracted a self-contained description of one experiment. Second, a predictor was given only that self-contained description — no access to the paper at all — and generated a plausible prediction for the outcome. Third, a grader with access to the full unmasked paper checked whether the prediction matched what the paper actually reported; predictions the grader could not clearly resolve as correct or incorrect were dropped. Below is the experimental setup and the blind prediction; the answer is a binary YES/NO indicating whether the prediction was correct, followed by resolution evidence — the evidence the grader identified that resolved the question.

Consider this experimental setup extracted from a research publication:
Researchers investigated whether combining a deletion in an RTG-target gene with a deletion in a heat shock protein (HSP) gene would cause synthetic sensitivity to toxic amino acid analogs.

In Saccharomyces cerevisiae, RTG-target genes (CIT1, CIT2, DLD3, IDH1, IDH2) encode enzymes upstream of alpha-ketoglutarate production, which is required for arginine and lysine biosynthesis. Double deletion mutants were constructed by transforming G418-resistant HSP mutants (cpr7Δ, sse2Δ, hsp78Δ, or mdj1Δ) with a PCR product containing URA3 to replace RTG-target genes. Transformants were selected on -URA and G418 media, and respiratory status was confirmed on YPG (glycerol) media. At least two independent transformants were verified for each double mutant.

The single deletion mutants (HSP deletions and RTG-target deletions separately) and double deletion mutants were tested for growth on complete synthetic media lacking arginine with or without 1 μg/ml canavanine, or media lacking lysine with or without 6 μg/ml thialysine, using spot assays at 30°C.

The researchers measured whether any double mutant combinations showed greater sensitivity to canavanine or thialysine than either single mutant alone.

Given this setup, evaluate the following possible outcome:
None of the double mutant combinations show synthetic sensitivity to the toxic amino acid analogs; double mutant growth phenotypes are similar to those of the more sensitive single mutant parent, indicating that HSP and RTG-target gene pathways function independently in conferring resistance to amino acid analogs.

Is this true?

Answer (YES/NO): NO